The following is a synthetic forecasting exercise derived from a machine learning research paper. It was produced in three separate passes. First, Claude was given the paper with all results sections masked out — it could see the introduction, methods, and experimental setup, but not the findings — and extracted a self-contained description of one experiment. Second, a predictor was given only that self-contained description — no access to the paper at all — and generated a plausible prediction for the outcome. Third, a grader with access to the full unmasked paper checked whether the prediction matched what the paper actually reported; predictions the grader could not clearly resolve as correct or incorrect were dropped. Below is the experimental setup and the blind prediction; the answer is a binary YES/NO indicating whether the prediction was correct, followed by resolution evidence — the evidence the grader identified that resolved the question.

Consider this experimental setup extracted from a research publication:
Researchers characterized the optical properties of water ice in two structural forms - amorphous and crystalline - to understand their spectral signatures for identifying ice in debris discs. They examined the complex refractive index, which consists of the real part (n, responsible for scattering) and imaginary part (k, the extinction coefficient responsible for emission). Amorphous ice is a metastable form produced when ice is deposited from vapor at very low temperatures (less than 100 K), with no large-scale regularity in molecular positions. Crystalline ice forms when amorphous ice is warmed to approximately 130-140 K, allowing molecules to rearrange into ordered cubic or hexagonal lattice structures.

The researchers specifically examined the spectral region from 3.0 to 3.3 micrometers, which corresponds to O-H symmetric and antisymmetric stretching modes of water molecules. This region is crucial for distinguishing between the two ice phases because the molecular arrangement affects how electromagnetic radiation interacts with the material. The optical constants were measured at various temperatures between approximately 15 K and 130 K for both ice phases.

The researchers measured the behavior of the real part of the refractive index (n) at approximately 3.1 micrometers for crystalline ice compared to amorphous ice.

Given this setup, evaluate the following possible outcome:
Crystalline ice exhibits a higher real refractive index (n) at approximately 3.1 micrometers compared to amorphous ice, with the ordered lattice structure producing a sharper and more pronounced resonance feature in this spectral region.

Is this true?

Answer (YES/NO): YES